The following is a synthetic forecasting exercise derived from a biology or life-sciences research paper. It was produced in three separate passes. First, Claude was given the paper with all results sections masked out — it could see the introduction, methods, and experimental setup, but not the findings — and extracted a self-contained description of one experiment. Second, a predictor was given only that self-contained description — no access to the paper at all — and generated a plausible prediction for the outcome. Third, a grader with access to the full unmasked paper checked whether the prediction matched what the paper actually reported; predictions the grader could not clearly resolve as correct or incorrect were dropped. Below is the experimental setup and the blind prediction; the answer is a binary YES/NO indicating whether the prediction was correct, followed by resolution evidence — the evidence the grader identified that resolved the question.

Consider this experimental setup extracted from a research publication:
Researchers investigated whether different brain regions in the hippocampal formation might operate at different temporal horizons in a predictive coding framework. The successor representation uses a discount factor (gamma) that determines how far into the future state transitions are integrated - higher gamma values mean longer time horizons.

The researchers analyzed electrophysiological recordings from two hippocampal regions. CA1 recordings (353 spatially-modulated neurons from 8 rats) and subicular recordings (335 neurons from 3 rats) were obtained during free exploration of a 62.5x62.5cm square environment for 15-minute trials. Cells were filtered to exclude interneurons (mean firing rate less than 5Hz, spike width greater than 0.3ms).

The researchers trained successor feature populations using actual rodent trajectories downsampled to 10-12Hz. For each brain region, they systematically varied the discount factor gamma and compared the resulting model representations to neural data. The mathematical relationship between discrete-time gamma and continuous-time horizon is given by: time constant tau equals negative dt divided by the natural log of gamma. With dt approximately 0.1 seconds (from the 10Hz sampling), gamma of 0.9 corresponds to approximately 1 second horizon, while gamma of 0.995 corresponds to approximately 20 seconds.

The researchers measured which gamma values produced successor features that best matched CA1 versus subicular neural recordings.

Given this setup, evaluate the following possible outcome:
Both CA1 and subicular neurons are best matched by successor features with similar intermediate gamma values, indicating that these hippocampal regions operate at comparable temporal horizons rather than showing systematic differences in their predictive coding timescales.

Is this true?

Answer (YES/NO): NO